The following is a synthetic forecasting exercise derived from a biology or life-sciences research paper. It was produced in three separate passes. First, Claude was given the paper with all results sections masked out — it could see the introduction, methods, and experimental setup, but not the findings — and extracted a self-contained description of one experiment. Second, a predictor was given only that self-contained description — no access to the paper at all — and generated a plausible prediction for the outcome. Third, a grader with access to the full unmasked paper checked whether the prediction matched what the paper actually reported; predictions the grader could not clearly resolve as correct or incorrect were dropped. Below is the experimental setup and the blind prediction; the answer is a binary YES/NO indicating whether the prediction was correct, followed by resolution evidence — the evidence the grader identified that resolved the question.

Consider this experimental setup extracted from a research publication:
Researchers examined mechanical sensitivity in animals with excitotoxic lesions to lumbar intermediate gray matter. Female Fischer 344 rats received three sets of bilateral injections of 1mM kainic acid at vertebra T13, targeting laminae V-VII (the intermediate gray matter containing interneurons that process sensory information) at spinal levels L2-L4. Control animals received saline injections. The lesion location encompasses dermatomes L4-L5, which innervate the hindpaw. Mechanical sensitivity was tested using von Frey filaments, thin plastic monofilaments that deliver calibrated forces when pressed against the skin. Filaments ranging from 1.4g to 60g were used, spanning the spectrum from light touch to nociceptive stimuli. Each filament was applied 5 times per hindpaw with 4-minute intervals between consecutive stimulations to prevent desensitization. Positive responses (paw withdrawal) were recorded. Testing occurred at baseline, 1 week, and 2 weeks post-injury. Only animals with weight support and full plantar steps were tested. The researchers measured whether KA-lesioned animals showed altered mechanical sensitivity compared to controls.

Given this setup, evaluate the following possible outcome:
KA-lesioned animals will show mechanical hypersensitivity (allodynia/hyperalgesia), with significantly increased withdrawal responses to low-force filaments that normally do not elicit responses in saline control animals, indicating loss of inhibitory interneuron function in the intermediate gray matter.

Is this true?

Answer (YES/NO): NO